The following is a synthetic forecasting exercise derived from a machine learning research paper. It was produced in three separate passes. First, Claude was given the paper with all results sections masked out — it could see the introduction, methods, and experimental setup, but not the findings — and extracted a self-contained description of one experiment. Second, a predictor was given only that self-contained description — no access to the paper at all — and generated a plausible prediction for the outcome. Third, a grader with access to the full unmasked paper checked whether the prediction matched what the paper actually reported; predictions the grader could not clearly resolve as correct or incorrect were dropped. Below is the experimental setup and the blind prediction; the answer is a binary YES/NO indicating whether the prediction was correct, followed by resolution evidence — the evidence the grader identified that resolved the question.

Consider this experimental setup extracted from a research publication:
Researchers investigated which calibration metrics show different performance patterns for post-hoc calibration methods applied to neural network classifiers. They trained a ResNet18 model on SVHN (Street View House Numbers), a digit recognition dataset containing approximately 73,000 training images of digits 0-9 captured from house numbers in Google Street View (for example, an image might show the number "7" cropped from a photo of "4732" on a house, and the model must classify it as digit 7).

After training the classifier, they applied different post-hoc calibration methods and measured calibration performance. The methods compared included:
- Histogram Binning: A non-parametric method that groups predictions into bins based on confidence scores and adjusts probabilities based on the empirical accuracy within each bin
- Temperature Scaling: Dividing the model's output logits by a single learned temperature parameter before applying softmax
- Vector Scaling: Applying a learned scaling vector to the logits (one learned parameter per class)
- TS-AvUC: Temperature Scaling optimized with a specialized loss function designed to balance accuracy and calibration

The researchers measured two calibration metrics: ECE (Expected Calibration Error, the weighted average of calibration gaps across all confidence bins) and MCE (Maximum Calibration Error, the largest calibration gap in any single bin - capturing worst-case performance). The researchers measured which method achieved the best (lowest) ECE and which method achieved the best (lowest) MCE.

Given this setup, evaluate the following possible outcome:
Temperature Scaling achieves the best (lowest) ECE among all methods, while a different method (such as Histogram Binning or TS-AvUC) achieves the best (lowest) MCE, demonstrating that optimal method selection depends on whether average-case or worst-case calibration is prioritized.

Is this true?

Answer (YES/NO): NO